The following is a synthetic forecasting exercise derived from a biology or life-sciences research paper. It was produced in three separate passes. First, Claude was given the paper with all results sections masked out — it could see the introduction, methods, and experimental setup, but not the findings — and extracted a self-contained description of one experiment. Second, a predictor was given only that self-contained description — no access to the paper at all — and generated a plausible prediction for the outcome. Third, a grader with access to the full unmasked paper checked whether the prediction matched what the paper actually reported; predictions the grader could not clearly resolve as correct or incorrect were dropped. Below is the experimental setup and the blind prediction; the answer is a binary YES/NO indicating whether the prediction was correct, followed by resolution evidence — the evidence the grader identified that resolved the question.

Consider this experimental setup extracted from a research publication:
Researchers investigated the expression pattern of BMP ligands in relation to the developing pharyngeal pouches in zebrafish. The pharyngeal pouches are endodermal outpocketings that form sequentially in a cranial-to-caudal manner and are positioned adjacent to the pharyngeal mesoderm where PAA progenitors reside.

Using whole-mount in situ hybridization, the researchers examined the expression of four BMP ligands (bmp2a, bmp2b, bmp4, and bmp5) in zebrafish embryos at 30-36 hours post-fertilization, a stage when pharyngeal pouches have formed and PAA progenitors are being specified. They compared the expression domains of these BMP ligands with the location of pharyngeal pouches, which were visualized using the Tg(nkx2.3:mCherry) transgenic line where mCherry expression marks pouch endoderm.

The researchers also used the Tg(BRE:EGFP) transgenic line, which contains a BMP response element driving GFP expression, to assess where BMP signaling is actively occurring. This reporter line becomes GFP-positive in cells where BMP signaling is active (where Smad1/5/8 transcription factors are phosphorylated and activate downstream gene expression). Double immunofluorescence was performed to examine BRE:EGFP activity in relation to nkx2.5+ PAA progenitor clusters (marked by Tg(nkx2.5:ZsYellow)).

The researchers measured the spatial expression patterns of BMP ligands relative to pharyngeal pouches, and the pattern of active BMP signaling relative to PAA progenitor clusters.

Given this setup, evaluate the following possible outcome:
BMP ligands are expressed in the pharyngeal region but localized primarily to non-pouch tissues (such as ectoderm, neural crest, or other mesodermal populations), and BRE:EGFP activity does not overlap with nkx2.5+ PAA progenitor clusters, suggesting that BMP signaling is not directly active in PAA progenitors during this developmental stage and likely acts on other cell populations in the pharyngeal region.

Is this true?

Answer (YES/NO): NO